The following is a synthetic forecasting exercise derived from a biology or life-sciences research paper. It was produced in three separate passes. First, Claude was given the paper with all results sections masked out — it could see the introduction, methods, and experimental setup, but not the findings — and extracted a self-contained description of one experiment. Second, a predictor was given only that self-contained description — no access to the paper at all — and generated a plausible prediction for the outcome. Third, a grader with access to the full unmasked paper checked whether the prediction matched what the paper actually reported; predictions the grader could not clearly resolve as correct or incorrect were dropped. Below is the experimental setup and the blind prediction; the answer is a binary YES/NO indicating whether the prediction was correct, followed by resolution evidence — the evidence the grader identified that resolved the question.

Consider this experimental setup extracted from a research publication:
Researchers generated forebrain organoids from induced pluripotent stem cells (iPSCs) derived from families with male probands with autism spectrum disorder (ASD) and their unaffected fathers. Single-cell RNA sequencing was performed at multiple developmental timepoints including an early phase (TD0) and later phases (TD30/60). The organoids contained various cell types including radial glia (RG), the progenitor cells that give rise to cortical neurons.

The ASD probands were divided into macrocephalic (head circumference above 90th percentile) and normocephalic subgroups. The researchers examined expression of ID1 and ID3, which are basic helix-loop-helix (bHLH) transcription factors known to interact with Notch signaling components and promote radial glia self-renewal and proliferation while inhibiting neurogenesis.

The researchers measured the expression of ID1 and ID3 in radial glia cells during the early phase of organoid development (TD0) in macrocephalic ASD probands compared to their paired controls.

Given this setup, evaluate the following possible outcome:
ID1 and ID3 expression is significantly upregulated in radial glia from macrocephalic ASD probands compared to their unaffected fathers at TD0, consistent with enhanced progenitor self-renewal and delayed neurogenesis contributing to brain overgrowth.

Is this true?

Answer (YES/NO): YES